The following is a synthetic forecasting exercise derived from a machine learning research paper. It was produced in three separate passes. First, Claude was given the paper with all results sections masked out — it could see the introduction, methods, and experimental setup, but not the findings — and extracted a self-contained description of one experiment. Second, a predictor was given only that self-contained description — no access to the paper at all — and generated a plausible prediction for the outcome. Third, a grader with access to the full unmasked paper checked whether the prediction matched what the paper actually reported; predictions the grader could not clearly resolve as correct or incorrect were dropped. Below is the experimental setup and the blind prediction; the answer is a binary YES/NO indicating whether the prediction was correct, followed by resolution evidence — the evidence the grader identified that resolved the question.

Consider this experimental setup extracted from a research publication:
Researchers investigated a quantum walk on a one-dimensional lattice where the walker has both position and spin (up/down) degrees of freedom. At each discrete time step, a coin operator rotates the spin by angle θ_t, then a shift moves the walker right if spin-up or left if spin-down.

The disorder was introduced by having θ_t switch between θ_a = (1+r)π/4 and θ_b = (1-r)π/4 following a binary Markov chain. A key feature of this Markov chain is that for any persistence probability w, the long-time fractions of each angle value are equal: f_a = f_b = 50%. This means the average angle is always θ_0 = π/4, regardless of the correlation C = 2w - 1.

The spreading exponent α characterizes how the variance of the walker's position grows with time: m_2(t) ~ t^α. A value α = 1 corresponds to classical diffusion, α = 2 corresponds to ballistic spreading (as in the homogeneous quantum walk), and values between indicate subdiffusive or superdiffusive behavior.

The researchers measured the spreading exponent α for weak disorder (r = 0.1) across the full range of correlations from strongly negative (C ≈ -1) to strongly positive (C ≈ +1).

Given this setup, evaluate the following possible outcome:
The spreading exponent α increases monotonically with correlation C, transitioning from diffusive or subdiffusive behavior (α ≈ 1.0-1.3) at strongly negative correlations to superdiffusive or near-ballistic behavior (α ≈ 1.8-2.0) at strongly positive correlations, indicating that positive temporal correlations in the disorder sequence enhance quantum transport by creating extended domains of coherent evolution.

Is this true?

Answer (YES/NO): NO